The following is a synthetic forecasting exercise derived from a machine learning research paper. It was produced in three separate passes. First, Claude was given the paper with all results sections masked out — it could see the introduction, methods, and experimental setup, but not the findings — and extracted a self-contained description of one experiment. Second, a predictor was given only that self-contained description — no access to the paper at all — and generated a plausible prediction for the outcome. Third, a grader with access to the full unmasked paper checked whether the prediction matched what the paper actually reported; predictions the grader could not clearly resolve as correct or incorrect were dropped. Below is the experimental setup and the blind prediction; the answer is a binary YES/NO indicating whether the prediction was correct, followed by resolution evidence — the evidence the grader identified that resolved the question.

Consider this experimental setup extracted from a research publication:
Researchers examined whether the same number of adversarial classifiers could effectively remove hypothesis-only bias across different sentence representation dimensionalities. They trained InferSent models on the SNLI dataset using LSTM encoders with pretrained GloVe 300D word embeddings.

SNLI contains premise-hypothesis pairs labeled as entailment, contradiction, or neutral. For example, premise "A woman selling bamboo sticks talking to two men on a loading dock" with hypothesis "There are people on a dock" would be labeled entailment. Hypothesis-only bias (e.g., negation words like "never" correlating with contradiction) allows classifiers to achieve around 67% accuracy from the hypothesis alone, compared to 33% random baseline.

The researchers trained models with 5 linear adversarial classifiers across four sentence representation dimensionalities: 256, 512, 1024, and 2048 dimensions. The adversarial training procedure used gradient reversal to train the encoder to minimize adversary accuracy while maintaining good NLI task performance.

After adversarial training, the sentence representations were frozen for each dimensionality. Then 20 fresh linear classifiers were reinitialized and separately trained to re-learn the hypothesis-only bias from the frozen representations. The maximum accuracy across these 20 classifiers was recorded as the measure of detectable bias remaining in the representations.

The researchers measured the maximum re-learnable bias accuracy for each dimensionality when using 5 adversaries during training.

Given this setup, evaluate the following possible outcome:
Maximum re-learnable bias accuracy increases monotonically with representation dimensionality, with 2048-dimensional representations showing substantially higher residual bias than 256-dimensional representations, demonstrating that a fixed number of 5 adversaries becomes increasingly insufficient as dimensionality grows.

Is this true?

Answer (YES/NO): YES